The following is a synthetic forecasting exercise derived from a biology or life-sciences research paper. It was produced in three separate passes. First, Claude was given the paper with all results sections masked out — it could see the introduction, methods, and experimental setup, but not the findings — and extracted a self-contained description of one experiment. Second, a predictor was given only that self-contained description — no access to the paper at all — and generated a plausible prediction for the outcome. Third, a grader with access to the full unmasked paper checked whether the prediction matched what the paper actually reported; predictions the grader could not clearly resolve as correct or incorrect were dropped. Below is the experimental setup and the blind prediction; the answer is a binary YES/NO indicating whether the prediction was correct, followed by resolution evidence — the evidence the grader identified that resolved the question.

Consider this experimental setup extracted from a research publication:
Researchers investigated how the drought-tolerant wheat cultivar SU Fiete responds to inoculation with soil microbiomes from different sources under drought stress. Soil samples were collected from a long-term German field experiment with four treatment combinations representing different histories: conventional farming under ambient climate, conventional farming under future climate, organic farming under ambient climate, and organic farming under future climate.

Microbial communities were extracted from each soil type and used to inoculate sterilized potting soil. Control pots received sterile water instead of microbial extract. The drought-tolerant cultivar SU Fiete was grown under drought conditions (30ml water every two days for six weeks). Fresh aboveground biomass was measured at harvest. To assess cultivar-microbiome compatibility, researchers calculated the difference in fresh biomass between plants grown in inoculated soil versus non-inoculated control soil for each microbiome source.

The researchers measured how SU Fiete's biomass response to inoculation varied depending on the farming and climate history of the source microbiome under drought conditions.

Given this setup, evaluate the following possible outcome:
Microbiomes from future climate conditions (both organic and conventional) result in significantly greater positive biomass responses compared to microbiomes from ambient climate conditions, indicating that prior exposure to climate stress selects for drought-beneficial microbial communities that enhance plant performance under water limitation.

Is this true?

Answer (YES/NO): NO